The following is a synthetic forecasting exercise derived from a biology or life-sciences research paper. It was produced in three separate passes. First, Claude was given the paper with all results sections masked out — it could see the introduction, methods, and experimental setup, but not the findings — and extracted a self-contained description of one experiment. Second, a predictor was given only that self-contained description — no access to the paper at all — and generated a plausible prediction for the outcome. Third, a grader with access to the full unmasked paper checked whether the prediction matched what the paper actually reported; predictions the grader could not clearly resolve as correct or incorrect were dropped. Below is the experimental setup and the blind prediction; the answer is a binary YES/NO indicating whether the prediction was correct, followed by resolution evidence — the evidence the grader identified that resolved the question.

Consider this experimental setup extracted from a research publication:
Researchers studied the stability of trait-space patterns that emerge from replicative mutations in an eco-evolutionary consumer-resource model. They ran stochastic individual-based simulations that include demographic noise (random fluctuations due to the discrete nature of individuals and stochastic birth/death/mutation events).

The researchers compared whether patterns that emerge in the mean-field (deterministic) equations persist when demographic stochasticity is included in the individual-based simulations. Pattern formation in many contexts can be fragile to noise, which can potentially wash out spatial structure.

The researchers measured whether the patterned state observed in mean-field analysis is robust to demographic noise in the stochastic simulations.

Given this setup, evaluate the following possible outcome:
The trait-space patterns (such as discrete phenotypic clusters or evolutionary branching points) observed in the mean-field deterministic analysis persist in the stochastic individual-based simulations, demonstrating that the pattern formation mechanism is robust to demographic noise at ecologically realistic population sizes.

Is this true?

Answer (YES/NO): YES